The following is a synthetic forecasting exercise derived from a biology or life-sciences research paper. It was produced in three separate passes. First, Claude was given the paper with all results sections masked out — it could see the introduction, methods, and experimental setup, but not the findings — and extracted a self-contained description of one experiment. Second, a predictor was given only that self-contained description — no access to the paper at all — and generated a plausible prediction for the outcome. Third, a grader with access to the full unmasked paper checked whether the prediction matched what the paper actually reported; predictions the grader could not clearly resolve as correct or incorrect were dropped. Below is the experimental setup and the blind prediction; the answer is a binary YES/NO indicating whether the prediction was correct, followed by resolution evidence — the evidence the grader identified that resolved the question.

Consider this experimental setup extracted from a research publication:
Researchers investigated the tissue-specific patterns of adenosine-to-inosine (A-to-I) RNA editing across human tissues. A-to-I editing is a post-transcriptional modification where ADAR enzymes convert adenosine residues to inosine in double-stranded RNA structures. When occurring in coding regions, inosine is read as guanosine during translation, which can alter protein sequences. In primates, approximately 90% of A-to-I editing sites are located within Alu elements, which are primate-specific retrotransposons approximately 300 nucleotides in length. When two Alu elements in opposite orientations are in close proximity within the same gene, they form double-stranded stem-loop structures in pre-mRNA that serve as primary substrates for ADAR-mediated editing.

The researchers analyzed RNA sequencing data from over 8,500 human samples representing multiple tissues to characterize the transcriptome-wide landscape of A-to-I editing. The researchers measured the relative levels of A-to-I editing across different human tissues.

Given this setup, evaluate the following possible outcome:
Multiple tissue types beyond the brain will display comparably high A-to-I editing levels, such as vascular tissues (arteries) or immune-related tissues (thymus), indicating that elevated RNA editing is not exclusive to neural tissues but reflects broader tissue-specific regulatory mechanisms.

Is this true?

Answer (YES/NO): NO